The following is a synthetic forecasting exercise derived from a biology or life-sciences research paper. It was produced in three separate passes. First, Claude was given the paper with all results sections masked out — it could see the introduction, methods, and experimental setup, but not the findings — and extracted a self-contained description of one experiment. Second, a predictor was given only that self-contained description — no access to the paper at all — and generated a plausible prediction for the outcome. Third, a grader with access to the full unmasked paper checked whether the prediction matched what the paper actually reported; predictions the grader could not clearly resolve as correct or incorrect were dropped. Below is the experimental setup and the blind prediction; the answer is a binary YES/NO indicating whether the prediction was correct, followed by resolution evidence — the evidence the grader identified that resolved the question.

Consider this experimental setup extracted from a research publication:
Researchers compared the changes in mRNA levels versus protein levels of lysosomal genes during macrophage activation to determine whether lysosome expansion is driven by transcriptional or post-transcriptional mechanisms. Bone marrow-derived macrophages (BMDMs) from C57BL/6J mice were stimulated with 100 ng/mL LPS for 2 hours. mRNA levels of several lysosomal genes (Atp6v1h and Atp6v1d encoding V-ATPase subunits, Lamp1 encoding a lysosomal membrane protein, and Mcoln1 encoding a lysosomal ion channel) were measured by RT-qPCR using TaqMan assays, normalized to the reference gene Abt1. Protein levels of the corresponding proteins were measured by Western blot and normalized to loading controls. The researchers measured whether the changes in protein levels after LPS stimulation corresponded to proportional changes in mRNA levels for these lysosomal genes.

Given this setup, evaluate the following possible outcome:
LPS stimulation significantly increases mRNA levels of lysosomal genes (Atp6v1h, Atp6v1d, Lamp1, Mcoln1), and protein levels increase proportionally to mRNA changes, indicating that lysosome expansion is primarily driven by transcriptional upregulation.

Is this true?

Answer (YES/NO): NO